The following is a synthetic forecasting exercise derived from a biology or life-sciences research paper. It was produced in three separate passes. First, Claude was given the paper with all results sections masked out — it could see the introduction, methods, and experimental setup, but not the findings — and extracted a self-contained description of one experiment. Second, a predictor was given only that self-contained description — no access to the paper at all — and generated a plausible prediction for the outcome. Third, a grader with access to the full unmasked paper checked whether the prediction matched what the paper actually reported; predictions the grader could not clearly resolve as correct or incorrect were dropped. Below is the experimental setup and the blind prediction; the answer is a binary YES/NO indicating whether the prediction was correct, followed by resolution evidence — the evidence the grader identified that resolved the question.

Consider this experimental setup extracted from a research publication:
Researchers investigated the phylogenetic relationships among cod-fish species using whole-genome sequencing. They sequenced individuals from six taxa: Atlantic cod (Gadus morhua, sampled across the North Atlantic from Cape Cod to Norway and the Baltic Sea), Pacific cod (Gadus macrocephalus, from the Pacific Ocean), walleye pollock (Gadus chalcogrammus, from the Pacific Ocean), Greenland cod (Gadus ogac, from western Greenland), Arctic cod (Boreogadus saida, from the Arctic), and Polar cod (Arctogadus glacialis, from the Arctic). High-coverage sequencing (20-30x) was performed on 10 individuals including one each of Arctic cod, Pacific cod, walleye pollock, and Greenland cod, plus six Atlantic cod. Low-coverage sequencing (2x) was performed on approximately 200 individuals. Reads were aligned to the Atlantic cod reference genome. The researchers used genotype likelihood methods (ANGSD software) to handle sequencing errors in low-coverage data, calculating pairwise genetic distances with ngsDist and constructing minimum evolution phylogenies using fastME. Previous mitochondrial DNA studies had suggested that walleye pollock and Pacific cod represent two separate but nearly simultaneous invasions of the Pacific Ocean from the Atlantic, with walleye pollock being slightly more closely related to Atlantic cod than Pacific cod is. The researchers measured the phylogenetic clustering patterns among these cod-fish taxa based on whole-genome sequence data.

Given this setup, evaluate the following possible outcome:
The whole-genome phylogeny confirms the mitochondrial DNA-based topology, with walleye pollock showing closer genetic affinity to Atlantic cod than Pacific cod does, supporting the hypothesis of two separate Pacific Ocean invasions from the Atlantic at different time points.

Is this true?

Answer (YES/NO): NO